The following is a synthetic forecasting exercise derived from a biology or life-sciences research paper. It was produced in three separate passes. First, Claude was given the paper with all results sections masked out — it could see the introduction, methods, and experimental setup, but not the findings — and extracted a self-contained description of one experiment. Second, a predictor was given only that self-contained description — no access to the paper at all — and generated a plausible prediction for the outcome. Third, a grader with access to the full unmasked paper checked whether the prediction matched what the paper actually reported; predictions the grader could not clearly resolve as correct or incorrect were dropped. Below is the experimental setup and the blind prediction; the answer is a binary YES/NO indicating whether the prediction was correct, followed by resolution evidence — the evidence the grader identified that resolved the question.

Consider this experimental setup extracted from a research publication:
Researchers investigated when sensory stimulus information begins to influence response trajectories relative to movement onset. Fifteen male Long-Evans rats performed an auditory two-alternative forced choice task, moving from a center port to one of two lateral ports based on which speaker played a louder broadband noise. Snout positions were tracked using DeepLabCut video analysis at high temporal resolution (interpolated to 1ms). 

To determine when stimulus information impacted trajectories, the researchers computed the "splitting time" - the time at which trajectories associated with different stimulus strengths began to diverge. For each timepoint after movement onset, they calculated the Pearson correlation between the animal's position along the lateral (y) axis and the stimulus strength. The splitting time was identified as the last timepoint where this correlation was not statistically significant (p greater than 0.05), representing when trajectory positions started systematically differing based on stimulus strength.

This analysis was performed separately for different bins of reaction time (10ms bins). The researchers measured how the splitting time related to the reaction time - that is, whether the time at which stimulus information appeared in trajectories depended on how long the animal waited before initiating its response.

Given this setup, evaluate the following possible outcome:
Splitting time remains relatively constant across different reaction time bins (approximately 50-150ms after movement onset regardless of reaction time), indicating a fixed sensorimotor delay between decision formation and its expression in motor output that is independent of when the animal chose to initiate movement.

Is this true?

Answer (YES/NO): NO